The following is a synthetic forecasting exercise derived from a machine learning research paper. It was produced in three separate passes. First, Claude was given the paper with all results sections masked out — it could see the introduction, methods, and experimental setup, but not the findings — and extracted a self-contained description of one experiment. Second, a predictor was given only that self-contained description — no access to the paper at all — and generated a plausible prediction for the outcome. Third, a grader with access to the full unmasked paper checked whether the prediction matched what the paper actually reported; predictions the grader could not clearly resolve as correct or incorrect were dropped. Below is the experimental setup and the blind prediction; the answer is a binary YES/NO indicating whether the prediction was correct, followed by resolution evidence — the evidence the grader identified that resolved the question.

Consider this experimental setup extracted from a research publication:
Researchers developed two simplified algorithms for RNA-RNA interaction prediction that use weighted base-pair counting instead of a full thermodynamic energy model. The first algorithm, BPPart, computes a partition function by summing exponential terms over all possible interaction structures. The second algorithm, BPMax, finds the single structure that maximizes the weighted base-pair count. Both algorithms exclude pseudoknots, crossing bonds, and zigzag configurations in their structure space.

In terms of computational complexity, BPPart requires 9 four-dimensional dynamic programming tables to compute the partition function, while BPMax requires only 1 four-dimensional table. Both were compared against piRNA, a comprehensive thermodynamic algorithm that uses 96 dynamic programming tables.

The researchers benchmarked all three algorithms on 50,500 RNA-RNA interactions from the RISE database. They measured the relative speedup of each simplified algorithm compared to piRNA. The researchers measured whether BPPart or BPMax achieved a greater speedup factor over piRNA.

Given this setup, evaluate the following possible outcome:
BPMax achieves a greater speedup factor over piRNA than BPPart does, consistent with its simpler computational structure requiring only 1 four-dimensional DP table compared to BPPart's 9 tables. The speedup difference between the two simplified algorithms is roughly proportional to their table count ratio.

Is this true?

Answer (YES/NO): NO